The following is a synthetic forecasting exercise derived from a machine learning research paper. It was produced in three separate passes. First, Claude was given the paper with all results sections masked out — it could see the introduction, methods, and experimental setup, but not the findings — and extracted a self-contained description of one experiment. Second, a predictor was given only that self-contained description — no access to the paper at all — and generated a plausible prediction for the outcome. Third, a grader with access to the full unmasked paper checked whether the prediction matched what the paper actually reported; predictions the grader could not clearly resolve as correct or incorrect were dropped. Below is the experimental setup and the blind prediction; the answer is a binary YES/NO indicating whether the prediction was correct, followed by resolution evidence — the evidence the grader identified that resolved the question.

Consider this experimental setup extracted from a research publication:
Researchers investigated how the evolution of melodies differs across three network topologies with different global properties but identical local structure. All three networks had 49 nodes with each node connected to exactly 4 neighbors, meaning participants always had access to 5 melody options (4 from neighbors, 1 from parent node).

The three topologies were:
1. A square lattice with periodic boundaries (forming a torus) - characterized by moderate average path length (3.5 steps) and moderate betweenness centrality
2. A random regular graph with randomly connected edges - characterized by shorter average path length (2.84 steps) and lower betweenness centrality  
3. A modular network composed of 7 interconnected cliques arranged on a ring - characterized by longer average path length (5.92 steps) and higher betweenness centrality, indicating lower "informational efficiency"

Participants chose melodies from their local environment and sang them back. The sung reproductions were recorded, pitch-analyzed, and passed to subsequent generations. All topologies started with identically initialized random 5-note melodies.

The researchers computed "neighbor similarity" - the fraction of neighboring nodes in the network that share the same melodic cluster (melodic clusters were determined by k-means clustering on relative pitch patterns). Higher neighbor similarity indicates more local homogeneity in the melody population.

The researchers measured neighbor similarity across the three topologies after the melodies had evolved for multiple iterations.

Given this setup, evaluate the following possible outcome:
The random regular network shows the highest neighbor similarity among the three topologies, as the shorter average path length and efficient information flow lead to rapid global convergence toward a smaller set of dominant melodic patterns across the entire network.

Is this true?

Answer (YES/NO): NO